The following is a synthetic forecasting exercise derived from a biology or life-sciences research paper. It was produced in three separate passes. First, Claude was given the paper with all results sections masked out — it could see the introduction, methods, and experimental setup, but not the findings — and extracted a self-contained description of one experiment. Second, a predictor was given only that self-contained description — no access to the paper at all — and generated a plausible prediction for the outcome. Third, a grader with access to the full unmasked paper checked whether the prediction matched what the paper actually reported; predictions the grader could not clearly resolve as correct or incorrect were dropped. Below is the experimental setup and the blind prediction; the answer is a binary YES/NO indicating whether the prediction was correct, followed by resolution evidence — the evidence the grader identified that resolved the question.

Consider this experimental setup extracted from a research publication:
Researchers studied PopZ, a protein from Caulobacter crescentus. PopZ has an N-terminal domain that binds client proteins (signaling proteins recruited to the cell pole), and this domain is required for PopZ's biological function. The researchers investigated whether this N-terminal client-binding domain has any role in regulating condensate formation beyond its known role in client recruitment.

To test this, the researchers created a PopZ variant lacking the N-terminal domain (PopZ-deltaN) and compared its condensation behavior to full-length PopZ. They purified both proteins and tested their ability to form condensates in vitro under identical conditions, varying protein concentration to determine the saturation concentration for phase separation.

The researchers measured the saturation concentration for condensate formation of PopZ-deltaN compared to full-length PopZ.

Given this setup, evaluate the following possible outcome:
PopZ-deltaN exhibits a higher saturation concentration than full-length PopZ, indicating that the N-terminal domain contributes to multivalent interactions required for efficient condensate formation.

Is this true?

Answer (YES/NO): NO